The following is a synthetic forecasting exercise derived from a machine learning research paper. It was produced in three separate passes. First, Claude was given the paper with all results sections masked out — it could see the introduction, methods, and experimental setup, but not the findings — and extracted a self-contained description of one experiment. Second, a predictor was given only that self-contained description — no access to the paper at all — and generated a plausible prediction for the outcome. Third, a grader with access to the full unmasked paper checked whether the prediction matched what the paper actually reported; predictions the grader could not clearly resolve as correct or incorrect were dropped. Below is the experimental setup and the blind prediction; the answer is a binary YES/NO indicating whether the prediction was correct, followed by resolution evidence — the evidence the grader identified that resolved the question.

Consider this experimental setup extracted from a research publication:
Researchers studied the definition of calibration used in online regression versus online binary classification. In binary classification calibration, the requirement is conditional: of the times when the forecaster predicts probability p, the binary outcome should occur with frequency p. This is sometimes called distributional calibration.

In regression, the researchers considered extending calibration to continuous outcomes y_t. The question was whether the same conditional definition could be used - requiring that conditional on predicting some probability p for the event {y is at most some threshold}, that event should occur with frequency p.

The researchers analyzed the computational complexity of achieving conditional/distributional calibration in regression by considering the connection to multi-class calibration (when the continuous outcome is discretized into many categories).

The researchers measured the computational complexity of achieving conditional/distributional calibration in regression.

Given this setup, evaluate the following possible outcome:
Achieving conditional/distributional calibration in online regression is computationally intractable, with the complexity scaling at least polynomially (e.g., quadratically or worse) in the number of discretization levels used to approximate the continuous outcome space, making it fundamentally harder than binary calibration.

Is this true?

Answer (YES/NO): NO